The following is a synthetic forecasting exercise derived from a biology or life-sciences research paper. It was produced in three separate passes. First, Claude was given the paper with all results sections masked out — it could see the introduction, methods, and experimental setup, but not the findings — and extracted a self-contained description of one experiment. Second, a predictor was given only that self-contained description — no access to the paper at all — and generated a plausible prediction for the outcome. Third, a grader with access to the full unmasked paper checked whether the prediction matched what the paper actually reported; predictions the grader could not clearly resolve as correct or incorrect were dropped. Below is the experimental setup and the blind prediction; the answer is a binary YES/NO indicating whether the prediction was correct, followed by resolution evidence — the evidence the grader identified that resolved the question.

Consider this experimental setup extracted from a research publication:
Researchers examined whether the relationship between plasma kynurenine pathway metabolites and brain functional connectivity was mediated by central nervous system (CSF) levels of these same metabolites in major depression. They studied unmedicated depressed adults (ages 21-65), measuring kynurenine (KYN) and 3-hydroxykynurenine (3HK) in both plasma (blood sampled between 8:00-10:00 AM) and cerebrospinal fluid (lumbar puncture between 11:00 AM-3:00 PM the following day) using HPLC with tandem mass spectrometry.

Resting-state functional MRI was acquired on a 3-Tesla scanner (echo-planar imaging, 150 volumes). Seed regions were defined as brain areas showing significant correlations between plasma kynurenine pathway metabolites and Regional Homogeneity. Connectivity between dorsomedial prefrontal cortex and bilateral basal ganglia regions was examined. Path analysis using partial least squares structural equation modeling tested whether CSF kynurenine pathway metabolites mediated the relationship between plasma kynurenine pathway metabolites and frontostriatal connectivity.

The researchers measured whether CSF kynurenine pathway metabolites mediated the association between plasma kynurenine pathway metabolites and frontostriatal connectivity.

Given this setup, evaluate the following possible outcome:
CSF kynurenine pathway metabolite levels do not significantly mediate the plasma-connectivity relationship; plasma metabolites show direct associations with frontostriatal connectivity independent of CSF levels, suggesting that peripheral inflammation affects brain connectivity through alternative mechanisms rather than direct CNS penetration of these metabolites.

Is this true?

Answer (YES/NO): NO